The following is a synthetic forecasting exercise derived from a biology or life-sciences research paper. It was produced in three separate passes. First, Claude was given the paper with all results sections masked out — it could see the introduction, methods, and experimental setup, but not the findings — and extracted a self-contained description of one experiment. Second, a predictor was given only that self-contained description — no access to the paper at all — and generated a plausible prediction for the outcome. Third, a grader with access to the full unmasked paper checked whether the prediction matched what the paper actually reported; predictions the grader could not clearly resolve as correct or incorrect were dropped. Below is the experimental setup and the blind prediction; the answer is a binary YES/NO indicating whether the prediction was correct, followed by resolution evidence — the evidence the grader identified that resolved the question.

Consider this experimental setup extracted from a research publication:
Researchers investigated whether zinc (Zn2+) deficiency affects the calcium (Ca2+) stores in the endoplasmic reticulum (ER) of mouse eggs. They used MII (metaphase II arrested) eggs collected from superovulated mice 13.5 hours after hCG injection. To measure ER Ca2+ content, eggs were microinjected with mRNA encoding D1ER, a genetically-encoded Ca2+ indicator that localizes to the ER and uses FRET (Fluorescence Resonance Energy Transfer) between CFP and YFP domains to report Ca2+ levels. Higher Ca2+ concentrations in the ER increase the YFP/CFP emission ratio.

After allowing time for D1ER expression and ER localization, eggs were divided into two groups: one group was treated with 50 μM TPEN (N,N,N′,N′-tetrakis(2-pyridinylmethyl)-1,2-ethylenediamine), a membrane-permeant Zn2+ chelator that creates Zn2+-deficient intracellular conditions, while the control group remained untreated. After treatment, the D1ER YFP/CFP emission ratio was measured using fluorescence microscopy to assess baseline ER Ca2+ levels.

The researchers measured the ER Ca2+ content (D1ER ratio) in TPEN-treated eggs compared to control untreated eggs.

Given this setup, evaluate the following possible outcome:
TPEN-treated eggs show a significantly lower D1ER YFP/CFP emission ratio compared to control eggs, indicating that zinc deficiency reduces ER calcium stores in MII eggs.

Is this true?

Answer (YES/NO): NO